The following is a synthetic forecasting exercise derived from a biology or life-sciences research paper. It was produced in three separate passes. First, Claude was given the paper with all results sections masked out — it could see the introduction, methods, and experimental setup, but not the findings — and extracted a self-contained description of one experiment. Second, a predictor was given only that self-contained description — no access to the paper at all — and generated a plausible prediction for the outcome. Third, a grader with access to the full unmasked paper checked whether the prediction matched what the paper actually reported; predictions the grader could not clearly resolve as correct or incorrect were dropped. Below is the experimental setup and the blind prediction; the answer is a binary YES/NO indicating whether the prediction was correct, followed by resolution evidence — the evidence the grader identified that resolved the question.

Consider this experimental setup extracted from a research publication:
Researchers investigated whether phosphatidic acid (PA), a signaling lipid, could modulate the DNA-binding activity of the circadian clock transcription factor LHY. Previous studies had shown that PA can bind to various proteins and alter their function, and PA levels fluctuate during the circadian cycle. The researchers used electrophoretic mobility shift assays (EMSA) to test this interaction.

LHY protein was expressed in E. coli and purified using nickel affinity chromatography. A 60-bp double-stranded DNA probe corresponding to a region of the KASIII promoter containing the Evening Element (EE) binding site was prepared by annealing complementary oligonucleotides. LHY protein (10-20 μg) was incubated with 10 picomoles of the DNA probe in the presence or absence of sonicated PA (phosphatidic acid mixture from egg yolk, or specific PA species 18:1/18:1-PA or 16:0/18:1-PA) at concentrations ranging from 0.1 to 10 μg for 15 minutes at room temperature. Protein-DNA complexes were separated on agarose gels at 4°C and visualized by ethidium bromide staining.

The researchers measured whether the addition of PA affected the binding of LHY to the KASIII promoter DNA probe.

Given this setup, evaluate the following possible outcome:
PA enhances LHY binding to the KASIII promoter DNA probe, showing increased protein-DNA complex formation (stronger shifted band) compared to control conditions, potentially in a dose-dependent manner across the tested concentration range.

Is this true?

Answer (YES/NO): NO